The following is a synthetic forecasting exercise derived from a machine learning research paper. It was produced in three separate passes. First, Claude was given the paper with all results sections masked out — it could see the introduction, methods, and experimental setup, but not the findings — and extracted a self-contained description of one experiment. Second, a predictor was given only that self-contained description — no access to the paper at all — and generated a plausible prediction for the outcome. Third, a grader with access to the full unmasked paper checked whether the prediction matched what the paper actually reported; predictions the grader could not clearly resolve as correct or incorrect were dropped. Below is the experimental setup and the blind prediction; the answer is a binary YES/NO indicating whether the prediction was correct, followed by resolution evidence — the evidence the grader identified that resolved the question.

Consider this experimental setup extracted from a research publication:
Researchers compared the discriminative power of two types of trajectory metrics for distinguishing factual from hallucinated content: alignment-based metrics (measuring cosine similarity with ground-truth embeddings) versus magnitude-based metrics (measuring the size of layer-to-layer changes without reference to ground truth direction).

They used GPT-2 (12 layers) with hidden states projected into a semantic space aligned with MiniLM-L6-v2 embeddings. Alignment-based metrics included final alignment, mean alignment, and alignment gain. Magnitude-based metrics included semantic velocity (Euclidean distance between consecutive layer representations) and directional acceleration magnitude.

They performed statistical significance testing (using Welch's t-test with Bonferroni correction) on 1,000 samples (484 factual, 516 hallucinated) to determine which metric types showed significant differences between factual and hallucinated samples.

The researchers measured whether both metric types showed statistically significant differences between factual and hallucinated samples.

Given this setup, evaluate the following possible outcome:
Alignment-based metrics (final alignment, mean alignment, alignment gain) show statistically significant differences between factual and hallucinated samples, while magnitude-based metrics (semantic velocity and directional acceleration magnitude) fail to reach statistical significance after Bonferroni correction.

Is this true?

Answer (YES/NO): YES